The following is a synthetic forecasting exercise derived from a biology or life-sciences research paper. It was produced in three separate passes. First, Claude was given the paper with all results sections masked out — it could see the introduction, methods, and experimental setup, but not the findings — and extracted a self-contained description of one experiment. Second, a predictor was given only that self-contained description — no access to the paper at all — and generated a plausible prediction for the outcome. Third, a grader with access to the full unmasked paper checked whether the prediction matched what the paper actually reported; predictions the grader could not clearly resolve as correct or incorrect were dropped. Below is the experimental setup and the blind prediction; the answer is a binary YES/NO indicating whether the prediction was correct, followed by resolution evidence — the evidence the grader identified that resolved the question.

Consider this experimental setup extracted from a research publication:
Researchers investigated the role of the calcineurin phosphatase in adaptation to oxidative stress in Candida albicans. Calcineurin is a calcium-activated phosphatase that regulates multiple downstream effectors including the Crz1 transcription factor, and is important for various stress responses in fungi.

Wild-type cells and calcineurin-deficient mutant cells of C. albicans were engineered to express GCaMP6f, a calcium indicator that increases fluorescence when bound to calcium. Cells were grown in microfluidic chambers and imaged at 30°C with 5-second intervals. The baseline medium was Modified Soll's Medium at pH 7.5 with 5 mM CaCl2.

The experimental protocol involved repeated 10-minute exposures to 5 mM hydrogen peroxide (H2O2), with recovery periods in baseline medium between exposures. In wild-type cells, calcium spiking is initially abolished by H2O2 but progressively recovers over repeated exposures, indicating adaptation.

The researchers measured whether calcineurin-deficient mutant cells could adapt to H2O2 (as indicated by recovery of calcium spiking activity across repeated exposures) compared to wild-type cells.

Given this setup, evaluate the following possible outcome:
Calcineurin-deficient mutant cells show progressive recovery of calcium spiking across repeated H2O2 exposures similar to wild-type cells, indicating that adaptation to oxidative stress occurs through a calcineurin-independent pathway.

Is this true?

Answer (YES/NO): NO